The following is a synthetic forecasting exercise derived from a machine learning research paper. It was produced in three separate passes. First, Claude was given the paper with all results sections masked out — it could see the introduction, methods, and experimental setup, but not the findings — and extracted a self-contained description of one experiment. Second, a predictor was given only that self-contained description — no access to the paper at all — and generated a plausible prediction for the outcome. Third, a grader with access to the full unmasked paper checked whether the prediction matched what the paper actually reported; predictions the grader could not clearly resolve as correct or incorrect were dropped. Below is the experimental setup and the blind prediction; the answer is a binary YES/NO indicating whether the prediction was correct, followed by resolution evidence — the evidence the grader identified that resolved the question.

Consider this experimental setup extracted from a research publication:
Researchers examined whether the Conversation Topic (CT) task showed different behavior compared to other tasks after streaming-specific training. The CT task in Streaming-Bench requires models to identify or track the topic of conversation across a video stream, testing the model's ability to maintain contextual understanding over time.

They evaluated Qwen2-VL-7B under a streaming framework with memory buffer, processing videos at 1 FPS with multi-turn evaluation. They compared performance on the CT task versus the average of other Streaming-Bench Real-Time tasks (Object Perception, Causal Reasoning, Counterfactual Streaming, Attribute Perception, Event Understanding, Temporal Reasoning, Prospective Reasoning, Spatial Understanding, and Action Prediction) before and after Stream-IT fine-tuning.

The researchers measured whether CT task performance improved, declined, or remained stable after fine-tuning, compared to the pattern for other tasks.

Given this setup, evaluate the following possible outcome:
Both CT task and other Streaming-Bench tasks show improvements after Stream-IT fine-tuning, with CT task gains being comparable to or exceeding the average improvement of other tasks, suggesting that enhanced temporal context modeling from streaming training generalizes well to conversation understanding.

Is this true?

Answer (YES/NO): NO